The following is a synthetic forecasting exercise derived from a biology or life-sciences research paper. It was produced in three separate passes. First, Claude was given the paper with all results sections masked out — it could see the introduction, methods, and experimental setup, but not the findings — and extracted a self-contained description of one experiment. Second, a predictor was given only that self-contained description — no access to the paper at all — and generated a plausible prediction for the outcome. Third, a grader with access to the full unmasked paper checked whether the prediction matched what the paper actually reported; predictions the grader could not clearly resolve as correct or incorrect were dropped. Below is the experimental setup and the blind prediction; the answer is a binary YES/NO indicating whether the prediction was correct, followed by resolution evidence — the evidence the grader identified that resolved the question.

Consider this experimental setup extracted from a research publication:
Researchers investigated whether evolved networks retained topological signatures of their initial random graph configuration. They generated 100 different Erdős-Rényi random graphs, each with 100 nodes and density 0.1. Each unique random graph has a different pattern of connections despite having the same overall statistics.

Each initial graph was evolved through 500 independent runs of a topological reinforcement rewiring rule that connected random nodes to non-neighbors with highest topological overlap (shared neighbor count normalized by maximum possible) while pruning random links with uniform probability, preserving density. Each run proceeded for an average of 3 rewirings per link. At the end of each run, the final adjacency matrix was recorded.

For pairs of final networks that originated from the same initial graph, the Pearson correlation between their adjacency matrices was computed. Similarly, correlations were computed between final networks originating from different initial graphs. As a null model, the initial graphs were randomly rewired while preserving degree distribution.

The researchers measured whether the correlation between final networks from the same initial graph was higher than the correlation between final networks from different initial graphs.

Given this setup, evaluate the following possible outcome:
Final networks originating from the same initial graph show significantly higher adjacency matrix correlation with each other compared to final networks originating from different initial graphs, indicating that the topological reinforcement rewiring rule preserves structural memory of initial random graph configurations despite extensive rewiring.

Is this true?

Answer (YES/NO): YES